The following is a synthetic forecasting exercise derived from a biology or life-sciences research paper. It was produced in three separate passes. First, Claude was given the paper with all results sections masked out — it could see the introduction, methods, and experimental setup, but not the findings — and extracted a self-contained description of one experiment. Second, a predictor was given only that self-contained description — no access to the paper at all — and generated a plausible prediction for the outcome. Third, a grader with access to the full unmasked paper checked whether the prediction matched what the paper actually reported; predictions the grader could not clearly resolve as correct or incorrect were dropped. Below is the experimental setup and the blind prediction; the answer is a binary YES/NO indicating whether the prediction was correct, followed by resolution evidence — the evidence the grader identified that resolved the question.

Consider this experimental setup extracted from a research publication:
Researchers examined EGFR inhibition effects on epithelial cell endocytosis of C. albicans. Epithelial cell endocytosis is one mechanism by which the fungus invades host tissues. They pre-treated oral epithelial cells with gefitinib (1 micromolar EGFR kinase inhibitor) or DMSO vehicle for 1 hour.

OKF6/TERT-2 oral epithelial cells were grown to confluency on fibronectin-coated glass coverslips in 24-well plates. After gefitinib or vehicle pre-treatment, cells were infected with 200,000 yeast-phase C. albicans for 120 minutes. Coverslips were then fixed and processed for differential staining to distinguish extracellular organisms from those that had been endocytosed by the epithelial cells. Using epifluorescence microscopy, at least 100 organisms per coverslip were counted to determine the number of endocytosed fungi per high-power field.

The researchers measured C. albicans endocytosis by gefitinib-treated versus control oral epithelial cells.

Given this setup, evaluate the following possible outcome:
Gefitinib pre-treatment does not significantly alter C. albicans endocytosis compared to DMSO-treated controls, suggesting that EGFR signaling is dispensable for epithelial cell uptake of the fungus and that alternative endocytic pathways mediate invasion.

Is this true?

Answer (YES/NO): NO